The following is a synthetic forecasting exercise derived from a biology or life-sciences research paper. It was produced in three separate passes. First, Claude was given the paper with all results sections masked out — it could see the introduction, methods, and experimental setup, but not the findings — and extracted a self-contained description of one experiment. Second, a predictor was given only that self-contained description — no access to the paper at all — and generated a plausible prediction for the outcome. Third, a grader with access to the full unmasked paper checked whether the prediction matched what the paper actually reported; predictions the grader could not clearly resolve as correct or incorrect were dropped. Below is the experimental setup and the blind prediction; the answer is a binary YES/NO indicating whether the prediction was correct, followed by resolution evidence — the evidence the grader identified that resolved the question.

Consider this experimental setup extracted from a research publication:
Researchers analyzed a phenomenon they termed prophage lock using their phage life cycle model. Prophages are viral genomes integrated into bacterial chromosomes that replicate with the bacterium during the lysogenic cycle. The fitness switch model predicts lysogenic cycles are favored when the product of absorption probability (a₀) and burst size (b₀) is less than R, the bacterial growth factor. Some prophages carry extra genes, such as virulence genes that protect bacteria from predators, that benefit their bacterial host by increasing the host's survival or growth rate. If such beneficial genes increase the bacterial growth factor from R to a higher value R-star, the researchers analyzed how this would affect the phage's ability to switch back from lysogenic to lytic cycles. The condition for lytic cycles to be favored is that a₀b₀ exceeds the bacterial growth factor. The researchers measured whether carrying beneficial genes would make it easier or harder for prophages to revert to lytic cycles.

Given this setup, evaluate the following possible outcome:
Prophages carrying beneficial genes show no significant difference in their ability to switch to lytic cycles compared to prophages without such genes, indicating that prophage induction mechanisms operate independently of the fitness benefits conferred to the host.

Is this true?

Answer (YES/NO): NO